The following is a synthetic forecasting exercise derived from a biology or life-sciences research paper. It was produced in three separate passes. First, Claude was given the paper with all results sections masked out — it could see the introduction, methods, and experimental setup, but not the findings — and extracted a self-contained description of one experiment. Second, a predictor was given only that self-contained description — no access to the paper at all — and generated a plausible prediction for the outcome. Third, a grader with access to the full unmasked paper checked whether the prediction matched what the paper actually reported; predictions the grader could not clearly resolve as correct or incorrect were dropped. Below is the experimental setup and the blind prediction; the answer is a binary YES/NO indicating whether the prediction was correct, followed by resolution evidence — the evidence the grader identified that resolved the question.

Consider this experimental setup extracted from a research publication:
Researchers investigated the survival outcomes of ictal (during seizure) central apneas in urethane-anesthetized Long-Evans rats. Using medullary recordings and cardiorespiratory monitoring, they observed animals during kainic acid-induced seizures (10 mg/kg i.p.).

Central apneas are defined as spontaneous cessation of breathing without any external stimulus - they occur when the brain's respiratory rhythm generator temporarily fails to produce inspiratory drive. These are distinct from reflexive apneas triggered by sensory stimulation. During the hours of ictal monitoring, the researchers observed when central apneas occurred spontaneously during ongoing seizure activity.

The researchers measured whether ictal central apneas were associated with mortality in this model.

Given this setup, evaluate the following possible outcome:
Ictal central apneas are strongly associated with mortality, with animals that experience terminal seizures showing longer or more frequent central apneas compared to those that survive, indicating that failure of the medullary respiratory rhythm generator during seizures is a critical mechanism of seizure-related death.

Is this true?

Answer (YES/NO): NO